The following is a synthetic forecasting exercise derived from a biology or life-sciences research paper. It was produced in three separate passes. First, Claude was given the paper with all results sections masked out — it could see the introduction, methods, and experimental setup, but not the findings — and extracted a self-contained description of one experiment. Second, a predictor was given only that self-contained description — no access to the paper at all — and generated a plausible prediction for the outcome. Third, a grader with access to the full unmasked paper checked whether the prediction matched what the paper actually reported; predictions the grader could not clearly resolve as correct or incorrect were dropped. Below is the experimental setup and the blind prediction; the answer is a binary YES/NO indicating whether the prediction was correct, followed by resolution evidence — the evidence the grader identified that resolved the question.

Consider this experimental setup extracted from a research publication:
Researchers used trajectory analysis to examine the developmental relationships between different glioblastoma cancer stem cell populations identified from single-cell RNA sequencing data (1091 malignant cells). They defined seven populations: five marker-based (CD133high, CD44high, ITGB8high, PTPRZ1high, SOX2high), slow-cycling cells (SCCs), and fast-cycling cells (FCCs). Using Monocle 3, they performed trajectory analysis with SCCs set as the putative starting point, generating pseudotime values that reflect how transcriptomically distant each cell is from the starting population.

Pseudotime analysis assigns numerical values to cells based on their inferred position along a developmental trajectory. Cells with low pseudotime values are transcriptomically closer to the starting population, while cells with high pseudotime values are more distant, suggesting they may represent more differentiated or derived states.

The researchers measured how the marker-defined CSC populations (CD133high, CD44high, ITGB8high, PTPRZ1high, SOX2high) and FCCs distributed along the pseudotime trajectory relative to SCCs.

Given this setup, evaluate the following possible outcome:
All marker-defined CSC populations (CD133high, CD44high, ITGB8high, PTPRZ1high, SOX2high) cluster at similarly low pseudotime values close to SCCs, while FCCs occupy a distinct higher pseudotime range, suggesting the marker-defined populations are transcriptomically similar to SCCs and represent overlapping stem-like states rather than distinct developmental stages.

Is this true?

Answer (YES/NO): NO